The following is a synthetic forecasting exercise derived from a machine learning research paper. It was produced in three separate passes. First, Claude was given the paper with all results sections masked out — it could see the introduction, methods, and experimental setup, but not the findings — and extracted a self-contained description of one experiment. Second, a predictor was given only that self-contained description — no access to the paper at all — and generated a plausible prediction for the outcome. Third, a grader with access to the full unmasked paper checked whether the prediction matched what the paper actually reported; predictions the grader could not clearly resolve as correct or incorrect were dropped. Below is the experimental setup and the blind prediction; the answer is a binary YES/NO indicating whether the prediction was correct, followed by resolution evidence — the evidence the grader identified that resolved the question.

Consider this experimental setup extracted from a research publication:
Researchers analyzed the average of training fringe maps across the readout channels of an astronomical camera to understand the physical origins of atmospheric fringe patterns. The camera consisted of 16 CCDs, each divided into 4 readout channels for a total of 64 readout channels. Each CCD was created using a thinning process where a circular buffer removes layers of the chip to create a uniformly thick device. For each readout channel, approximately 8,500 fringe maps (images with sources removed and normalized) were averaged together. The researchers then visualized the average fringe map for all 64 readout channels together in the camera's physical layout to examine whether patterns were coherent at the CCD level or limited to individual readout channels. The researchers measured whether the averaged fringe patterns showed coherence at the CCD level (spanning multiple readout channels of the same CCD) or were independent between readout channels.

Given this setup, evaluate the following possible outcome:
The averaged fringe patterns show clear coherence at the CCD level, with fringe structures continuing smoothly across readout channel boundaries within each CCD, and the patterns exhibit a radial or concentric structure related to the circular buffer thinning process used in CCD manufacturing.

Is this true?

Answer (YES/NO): YES